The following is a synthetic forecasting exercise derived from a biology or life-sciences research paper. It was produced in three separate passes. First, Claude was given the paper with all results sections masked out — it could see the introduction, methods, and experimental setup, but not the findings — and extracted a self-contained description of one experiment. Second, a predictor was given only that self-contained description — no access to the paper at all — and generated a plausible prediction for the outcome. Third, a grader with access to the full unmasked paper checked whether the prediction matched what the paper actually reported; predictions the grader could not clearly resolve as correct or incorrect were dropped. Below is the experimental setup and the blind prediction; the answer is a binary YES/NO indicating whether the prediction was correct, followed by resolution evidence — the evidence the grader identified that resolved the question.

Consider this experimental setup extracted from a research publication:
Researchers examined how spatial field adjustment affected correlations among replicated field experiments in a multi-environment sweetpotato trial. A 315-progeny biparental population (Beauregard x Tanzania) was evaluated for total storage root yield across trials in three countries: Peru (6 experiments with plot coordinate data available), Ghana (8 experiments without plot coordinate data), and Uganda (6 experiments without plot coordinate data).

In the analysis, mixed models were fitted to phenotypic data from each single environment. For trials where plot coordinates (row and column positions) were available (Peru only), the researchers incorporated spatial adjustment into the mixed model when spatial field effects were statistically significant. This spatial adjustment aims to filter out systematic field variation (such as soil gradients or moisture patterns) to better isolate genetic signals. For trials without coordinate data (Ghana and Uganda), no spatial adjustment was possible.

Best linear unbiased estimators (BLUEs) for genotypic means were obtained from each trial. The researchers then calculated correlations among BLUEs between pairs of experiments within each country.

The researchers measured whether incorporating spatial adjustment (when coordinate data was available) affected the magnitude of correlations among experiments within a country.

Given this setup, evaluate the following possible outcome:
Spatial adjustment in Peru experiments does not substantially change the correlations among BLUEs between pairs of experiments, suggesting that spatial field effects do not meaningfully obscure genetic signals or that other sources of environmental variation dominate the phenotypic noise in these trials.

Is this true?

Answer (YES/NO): NO